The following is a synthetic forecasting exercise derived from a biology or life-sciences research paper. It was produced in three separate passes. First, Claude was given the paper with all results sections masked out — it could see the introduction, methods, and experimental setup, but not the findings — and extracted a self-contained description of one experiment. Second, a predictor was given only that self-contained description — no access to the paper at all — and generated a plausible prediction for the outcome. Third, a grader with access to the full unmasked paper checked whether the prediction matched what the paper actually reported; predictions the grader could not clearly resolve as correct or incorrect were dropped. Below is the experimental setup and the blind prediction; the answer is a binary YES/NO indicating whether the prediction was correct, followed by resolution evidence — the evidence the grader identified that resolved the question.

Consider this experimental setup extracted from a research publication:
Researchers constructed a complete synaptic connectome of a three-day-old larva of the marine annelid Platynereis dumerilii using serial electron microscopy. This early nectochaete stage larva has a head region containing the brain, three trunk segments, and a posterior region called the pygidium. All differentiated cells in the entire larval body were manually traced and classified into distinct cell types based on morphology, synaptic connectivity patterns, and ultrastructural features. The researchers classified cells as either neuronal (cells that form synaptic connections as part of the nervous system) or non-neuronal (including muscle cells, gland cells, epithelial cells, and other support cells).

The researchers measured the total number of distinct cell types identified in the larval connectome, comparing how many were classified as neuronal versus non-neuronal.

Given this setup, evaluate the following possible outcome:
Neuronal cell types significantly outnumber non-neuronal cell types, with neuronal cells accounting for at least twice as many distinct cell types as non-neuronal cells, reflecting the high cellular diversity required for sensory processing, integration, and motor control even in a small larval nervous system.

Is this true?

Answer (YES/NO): YES